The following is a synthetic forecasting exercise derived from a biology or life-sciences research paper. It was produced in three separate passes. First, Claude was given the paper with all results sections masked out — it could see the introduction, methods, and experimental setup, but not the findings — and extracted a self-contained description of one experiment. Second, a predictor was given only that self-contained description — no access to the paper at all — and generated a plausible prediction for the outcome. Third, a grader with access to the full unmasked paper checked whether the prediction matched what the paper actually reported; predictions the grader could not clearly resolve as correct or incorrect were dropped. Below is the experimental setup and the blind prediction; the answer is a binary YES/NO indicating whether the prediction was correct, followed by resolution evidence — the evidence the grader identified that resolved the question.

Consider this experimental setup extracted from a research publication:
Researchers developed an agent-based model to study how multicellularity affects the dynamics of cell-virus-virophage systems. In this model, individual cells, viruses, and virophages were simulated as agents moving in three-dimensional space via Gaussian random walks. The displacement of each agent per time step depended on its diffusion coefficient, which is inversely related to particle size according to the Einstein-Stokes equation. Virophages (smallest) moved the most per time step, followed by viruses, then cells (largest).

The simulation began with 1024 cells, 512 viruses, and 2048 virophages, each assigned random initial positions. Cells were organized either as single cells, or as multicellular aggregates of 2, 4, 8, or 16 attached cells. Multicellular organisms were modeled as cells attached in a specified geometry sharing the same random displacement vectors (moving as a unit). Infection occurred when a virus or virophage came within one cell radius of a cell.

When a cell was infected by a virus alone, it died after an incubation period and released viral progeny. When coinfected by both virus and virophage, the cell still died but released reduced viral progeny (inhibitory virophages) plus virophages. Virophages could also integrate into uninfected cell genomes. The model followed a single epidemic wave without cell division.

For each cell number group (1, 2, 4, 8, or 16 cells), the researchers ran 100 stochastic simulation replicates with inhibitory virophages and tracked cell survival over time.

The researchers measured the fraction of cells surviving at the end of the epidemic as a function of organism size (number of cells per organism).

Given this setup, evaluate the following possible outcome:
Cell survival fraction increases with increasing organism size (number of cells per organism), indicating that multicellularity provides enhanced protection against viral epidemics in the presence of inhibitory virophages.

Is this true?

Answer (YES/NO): YES